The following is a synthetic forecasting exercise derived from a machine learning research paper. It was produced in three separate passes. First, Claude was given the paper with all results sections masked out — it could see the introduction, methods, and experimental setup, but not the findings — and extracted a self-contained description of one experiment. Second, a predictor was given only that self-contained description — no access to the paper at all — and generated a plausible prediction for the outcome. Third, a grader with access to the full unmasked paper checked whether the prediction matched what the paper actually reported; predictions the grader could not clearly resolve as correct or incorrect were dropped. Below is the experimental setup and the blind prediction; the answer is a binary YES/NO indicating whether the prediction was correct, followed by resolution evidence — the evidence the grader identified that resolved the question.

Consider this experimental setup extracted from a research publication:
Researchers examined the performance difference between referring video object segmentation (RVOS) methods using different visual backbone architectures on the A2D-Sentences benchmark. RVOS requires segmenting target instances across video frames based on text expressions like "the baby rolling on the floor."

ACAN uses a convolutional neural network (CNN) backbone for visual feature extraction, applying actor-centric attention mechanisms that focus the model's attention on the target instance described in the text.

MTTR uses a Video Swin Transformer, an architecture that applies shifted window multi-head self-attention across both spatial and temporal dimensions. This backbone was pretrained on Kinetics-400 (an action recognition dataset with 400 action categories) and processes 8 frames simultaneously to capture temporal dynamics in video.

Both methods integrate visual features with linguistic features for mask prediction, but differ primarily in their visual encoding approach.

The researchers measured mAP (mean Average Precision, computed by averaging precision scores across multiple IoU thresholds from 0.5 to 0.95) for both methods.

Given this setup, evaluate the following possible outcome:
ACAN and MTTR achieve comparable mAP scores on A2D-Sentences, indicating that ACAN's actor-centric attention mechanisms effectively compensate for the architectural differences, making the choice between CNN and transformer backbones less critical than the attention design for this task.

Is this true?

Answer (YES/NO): NO